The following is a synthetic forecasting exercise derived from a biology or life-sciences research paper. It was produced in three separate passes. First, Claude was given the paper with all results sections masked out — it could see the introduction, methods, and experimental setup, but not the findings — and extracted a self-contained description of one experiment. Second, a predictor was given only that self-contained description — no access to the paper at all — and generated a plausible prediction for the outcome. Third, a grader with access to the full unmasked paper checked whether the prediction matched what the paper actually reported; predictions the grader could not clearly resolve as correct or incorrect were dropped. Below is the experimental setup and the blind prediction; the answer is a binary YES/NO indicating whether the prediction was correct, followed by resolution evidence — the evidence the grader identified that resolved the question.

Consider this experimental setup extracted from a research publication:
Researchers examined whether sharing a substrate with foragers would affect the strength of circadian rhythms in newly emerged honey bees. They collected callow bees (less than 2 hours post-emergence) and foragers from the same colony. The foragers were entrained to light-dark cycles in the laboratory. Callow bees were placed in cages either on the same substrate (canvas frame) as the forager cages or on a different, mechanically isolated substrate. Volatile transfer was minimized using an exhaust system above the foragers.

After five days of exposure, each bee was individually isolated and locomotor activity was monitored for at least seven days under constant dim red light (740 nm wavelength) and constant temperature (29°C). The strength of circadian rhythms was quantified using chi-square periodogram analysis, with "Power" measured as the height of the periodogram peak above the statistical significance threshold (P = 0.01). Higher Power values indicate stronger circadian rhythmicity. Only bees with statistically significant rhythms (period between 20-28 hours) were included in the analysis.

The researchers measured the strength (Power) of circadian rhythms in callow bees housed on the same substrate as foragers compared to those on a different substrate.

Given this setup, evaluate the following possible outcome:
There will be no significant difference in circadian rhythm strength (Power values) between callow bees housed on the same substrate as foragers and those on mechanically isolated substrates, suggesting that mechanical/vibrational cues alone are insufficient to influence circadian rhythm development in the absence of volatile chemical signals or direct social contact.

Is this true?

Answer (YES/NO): NO